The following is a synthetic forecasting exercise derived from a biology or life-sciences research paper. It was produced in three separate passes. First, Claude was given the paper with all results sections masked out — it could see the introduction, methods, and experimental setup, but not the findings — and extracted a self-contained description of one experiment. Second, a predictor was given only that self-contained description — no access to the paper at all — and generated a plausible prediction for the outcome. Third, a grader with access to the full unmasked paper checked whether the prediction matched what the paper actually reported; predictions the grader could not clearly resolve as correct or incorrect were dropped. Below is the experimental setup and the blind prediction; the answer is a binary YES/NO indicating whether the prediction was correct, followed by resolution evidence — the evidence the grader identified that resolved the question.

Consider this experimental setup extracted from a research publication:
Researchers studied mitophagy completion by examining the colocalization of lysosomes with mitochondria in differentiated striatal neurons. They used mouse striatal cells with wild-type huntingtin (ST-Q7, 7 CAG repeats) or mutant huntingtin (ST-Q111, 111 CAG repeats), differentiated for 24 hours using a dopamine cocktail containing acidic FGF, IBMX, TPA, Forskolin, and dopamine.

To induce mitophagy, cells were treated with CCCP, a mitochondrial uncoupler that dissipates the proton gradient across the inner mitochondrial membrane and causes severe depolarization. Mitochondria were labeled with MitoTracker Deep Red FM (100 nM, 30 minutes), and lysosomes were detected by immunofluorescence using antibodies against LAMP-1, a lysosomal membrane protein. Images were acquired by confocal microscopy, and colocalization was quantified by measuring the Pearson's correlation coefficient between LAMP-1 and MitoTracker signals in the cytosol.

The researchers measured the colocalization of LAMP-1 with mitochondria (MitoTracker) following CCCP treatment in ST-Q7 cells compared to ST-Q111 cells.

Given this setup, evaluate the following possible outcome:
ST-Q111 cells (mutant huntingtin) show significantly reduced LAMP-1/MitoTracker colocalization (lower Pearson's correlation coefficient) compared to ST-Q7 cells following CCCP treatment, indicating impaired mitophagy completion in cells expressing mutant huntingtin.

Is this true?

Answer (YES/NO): YES